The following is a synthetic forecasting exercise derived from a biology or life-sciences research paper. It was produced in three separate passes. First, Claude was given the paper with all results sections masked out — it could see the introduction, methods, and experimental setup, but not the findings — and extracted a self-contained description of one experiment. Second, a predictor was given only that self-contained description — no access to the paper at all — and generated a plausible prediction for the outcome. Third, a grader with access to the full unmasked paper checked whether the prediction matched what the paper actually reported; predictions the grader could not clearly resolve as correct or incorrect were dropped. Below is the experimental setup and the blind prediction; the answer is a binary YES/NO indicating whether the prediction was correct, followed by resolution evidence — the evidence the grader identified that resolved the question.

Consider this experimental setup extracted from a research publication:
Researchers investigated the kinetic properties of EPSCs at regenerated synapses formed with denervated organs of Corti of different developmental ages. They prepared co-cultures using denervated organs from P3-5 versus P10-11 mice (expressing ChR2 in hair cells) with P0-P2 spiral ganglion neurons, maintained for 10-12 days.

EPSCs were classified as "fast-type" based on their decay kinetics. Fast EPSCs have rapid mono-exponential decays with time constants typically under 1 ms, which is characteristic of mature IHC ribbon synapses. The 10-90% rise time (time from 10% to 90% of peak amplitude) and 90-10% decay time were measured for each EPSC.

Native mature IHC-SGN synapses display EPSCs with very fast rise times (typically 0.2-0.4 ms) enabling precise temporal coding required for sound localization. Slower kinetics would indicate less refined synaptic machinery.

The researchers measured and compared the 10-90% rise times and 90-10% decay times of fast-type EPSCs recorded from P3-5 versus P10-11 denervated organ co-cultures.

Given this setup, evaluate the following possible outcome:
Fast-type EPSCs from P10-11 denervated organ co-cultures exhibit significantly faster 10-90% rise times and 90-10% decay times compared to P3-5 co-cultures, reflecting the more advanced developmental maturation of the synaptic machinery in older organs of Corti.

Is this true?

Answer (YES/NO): NO